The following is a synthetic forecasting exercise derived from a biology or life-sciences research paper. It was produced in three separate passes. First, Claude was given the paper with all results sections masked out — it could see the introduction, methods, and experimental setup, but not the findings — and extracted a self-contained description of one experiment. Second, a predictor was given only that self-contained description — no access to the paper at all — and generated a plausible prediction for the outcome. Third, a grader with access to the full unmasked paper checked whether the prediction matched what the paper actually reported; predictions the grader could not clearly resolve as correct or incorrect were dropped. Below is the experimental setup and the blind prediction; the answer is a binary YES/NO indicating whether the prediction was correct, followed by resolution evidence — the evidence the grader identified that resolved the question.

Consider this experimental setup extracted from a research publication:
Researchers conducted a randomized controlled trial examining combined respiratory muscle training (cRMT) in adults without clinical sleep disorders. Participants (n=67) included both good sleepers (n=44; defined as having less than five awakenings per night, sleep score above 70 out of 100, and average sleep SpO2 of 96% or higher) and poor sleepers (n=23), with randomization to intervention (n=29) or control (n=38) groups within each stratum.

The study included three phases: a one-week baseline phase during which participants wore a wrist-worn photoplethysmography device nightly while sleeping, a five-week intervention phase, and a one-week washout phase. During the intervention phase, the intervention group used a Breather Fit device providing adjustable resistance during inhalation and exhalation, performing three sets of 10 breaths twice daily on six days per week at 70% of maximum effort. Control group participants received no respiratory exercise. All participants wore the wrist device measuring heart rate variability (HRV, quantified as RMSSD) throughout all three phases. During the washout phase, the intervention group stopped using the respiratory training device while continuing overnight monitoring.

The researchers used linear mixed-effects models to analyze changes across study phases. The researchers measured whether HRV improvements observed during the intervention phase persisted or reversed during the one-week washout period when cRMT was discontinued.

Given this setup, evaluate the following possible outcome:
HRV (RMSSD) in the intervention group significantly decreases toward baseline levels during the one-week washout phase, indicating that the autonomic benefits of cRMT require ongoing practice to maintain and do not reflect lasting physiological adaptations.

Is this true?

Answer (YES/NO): NO